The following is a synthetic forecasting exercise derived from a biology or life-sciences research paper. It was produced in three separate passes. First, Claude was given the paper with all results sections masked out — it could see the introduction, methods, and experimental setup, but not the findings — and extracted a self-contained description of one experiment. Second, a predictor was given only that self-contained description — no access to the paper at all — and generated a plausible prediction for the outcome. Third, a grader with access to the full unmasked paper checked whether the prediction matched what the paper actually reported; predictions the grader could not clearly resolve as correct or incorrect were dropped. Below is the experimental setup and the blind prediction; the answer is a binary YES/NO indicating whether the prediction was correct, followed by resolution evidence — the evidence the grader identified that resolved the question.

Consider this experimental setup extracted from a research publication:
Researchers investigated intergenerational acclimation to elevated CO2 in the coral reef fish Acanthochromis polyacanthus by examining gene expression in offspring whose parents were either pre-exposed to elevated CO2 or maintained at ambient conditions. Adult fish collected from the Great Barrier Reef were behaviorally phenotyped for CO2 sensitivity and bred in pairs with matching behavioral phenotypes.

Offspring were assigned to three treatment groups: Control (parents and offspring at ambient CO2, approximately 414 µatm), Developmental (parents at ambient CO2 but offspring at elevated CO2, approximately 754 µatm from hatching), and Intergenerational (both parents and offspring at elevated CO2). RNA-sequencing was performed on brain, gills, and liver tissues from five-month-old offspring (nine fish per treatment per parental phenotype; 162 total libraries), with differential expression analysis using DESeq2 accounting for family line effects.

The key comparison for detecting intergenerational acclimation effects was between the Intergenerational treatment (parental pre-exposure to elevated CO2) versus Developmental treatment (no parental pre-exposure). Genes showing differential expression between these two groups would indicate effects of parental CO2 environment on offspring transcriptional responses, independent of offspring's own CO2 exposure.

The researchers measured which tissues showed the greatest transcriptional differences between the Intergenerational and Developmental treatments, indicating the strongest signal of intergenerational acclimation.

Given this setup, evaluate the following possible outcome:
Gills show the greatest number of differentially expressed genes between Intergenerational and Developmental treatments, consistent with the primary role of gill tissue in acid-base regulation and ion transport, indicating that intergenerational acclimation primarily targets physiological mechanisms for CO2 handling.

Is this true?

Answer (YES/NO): NO